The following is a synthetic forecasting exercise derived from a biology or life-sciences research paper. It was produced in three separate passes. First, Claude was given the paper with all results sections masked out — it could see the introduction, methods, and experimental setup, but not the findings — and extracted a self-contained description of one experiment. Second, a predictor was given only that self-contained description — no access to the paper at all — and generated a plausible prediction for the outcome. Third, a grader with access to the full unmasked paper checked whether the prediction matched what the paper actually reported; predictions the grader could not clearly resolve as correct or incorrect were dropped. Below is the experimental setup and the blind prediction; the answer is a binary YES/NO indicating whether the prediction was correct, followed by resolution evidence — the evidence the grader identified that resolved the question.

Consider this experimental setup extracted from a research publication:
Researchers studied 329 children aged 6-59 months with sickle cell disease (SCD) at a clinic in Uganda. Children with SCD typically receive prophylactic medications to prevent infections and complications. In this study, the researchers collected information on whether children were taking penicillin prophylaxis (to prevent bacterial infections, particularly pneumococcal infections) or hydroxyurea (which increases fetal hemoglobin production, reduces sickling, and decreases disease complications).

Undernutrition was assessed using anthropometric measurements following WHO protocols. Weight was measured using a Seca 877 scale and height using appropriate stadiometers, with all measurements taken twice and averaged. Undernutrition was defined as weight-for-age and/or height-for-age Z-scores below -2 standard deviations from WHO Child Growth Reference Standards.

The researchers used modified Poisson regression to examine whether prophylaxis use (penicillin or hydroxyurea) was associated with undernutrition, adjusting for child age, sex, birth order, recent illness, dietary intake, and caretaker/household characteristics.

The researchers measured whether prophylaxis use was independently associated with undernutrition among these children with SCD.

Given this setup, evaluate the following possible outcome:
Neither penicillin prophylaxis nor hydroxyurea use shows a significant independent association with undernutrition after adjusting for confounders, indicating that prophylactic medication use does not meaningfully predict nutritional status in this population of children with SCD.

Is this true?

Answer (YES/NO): NO